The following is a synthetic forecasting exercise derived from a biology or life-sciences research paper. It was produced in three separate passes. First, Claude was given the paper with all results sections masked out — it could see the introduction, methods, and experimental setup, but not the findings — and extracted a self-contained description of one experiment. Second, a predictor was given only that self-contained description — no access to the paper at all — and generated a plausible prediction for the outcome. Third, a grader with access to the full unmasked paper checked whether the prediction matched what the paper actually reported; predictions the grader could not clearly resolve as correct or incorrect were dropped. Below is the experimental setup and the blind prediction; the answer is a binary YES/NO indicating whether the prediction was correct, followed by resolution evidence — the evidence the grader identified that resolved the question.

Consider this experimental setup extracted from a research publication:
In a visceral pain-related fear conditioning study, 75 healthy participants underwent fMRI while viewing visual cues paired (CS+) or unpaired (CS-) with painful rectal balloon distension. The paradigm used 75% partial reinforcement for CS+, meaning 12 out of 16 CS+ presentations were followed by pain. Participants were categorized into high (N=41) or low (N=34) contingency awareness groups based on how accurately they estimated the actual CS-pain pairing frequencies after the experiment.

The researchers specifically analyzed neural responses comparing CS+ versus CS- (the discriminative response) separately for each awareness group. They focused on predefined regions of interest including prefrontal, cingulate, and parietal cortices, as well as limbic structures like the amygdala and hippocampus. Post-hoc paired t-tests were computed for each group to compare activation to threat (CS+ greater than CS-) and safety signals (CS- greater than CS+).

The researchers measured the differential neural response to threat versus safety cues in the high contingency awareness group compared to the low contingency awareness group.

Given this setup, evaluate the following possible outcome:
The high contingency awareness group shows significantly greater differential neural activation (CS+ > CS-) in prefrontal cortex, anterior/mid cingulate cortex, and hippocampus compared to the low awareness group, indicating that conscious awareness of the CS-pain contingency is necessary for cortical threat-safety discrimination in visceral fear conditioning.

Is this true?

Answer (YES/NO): NO